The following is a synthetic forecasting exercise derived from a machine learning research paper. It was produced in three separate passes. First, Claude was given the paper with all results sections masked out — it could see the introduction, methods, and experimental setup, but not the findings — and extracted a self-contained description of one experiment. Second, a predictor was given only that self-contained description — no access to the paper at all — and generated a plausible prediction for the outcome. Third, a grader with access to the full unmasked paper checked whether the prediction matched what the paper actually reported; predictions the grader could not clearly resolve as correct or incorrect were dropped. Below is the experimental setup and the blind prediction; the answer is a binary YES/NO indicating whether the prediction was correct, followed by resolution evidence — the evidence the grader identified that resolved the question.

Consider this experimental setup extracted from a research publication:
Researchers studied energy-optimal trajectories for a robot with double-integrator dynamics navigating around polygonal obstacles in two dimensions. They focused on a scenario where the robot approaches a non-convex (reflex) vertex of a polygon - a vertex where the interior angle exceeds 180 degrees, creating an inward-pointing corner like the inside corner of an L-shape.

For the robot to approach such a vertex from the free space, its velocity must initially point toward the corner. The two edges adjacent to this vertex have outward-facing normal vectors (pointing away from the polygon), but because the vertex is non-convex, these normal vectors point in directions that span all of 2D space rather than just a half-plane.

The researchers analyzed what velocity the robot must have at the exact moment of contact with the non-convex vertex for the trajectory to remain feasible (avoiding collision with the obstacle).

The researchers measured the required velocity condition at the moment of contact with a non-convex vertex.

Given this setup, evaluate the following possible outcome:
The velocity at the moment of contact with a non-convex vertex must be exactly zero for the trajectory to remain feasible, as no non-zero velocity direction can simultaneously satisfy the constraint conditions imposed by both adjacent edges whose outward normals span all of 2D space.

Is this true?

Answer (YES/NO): YES